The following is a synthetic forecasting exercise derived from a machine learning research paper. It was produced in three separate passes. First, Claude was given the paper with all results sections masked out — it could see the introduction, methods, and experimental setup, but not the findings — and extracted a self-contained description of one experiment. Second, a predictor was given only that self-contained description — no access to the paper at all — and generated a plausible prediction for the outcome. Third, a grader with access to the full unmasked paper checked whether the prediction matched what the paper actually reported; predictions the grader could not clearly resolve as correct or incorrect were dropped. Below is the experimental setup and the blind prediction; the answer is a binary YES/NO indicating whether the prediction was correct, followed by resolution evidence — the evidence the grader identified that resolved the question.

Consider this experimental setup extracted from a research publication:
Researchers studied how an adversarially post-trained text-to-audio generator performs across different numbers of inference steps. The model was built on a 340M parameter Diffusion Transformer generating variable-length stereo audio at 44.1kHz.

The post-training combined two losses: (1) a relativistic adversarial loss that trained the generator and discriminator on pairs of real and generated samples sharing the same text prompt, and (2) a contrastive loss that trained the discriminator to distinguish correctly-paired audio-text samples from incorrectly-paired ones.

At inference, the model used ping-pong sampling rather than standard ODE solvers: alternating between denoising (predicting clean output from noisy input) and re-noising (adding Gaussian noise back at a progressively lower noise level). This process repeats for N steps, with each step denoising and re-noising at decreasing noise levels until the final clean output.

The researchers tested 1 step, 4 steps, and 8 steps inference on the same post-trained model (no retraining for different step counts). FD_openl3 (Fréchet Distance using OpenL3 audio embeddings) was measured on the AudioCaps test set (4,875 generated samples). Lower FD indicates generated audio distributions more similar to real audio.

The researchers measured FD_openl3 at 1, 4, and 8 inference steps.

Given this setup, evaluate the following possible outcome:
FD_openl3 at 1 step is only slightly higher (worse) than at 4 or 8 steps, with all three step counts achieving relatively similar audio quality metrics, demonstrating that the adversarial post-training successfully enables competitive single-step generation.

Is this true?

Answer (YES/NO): NO